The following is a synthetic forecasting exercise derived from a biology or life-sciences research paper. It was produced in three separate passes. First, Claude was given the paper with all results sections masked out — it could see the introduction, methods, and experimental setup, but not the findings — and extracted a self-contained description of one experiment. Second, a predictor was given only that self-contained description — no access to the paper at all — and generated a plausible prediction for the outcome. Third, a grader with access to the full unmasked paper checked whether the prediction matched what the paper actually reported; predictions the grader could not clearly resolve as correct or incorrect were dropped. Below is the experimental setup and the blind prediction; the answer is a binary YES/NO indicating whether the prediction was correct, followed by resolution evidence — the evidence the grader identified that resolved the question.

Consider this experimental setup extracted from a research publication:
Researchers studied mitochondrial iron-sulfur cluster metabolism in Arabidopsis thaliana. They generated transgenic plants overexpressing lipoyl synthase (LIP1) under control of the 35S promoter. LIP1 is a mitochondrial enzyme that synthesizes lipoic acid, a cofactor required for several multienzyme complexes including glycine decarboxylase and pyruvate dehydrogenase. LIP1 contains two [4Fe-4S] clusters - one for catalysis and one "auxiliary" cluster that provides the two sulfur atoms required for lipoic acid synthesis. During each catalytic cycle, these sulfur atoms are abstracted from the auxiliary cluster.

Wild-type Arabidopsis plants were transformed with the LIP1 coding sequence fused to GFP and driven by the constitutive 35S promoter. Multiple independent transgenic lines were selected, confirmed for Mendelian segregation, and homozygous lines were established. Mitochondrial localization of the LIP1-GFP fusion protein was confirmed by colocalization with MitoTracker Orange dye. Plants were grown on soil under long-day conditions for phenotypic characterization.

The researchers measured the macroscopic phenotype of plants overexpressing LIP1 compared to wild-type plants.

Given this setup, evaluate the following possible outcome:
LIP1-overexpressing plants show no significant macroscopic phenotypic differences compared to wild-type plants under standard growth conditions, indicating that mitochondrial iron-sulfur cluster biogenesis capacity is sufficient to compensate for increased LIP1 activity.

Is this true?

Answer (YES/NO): NO